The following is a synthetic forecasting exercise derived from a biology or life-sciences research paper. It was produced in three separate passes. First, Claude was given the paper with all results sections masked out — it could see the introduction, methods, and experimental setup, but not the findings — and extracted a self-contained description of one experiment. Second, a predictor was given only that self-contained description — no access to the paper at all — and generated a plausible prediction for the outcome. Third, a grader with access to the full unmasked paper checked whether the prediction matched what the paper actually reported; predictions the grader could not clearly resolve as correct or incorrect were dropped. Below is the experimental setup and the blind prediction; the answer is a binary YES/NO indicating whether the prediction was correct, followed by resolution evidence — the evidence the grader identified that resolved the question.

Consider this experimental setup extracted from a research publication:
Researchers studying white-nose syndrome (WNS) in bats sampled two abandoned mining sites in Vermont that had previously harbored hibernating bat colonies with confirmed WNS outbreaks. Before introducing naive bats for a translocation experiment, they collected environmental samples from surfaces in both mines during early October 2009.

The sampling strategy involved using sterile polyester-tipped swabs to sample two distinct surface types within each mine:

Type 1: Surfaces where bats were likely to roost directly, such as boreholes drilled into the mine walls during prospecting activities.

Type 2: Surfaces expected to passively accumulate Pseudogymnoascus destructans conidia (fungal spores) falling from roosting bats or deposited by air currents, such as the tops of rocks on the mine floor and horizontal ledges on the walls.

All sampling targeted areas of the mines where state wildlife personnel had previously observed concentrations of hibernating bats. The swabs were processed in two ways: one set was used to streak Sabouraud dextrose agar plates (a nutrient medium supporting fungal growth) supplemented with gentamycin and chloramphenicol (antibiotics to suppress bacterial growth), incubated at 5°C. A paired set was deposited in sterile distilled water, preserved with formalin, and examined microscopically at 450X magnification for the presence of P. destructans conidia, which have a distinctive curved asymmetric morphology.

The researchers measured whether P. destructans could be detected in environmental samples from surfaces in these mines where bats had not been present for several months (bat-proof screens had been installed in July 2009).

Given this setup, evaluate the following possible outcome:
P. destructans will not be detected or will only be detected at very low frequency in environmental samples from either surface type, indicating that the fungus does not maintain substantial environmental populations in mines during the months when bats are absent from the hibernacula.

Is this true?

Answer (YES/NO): NO